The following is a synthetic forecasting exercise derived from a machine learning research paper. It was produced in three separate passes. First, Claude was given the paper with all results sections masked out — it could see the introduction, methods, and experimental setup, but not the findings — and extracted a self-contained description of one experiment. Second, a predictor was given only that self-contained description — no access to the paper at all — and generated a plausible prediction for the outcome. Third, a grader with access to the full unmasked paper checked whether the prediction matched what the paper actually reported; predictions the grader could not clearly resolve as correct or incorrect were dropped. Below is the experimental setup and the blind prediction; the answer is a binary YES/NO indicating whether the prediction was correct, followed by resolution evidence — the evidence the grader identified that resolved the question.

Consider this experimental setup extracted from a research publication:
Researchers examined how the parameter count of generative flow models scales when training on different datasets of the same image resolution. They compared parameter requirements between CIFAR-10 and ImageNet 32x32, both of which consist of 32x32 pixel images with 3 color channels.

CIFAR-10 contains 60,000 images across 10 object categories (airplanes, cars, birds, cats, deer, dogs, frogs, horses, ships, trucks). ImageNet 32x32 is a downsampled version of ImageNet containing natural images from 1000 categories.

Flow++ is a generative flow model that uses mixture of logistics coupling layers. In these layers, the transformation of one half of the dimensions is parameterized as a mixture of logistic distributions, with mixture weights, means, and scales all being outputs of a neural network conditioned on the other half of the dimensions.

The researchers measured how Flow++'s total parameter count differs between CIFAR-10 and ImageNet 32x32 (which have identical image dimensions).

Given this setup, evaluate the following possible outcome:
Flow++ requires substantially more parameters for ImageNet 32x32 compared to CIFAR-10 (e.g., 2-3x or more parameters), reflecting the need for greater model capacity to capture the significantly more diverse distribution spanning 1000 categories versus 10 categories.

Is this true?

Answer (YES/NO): YES